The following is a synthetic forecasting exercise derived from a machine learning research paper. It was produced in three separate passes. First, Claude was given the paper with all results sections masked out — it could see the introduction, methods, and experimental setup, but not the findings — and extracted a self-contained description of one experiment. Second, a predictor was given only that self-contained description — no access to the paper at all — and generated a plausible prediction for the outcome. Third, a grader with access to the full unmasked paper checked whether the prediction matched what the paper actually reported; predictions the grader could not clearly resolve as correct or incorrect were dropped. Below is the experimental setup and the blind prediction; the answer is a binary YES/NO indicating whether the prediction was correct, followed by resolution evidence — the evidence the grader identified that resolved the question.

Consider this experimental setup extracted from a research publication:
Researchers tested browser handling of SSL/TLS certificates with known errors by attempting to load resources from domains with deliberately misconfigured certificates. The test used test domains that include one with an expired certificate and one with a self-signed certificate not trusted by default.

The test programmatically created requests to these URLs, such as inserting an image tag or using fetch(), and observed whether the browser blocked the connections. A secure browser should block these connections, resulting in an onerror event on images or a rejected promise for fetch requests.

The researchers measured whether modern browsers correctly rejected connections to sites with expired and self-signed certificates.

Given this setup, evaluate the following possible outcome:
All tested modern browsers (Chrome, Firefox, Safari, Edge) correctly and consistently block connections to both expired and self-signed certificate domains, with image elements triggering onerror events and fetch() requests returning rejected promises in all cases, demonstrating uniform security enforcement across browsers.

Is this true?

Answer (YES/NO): YES